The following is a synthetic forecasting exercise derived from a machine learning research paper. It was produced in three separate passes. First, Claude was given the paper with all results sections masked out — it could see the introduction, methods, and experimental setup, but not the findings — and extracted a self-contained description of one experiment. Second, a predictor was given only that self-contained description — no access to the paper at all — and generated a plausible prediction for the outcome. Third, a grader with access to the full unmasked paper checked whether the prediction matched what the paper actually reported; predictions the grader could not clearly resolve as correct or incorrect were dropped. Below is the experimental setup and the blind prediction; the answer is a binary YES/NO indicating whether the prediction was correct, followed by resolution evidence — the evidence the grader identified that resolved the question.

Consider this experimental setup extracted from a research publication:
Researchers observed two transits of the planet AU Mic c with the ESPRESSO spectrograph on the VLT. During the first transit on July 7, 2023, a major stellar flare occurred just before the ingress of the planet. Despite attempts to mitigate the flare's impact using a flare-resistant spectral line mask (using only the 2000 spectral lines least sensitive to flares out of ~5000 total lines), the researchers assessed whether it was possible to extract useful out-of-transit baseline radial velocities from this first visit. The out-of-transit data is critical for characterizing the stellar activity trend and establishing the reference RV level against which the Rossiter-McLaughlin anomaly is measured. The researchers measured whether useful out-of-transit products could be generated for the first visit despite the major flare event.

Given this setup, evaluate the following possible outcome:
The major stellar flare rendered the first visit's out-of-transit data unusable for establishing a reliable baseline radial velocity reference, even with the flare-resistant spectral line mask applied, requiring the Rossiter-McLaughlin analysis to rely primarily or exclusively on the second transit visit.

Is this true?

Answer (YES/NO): NO